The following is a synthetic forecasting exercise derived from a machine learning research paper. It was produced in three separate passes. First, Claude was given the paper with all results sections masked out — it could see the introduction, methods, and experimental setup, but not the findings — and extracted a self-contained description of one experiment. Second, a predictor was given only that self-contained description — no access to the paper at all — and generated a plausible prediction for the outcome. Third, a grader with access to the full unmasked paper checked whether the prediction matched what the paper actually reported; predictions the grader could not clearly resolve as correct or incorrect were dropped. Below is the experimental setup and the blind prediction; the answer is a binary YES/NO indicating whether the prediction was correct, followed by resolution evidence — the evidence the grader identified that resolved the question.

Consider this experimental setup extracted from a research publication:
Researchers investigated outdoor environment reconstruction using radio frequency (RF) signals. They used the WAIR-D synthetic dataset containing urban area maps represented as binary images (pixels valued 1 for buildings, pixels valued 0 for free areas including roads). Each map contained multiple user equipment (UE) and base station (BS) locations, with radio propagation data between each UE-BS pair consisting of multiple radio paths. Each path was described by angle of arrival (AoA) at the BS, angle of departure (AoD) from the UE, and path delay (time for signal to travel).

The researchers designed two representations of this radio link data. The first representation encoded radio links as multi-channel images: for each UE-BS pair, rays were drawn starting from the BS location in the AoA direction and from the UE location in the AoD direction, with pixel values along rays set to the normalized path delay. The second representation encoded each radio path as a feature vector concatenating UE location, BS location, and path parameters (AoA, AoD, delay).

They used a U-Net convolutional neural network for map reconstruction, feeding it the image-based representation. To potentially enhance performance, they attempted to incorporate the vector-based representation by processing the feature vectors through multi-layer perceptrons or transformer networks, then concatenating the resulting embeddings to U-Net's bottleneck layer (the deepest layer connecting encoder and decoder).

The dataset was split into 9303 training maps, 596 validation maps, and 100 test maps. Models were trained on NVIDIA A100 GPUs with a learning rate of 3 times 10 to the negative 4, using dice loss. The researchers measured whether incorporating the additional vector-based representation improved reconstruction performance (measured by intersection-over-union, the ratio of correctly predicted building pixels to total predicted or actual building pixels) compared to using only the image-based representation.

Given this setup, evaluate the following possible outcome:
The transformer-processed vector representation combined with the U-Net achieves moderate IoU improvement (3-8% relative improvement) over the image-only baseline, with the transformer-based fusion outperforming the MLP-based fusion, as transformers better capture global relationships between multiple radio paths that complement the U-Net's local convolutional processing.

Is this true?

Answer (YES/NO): NO